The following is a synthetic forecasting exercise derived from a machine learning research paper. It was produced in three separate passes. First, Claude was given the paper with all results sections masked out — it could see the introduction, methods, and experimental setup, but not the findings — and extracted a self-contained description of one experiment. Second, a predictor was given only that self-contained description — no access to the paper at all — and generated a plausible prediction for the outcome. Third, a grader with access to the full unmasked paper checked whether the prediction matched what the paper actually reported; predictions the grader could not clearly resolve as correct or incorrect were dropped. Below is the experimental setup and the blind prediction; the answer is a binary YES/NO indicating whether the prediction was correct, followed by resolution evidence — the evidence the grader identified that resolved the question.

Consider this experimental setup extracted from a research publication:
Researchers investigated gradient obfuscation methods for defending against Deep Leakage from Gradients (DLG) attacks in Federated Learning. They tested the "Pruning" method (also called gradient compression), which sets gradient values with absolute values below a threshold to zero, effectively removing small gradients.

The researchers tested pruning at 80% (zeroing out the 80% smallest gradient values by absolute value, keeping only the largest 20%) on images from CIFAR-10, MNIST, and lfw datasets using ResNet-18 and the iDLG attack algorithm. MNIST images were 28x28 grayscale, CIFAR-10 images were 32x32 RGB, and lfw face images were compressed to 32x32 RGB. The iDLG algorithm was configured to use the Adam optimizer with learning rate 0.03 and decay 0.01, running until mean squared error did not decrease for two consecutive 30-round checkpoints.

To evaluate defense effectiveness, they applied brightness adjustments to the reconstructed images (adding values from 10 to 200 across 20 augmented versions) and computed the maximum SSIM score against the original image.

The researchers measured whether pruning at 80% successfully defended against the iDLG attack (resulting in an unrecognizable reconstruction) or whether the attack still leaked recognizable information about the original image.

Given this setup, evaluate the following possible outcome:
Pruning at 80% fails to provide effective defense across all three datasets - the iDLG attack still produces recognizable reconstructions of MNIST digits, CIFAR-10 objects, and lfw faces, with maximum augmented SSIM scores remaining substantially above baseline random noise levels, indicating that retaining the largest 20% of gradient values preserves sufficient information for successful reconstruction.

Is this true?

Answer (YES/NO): YES